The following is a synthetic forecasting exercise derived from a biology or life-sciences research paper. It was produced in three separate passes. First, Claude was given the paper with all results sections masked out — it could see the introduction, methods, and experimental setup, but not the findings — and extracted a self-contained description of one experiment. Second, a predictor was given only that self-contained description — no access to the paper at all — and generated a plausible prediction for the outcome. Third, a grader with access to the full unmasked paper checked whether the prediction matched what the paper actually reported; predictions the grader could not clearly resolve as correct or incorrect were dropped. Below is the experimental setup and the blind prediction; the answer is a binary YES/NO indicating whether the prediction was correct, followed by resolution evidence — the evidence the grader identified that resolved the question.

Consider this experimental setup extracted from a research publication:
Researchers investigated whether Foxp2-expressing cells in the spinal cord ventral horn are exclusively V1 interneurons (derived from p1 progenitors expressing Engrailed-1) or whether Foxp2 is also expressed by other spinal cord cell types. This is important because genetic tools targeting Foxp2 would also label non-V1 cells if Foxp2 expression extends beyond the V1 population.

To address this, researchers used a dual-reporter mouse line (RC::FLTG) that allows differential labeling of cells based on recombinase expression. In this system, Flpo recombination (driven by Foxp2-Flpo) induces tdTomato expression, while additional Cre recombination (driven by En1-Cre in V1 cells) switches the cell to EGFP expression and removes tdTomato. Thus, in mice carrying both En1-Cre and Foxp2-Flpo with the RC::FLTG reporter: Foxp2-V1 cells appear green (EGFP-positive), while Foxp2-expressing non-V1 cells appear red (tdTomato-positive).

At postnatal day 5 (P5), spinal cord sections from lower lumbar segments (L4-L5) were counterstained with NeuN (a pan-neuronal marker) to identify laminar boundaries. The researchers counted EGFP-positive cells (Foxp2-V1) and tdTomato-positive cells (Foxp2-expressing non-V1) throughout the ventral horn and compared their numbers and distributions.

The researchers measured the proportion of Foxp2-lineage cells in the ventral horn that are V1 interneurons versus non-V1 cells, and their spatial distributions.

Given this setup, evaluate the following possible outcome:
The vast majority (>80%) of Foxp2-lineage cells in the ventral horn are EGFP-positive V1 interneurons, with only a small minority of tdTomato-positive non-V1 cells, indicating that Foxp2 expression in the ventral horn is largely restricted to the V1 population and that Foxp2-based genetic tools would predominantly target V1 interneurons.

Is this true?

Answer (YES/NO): NO